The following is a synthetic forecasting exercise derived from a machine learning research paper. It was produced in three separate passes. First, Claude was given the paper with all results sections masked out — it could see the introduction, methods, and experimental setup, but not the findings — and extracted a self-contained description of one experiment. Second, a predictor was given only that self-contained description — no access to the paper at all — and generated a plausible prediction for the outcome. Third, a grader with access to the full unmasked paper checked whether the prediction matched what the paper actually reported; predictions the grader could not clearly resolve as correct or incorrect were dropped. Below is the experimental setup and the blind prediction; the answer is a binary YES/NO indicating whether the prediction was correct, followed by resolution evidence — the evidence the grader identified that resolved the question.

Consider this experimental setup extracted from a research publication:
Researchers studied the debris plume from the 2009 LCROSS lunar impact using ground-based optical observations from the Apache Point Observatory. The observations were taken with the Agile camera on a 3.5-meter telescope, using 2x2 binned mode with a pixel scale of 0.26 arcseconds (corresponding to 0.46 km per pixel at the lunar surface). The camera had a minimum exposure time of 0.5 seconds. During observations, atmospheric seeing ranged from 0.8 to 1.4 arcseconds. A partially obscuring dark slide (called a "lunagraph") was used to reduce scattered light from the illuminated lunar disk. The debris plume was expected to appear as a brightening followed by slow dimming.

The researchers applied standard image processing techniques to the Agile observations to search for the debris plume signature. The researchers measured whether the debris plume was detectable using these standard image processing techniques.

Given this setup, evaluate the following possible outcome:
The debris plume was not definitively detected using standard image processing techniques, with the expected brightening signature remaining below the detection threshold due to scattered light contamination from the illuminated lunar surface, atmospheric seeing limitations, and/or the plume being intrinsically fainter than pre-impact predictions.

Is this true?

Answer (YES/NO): YES